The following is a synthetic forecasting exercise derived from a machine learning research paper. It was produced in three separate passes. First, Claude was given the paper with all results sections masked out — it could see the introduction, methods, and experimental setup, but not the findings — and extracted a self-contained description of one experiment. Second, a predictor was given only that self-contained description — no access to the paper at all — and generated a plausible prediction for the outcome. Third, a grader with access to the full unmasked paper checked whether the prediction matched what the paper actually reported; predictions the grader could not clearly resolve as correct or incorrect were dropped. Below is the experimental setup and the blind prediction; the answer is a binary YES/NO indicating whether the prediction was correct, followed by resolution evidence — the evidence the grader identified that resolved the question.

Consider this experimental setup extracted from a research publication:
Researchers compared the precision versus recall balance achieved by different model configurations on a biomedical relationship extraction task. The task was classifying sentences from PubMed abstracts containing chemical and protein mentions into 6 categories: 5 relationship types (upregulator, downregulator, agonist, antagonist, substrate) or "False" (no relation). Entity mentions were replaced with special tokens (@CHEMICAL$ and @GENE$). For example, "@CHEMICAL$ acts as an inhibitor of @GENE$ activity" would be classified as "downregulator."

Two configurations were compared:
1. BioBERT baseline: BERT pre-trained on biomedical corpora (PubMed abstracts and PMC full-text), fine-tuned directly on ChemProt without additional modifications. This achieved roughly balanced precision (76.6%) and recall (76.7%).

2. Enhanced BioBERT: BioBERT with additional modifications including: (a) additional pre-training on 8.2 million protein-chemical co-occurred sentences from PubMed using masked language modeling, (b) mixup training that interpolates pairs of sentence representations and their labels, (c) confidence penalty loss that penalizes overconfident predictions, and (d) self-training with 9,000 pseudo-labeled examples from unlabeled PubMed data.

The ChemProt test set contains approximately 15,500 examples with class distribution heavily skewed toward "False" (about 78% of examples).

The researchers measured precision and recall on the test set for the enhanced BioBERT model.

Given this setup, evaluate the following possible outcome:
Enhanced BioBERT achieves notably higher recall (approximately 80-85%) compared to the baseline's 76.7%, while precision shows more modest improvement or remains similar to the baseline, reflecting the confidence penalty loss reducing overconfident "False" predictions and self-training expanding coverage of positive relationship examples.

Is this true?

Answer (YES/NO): YES